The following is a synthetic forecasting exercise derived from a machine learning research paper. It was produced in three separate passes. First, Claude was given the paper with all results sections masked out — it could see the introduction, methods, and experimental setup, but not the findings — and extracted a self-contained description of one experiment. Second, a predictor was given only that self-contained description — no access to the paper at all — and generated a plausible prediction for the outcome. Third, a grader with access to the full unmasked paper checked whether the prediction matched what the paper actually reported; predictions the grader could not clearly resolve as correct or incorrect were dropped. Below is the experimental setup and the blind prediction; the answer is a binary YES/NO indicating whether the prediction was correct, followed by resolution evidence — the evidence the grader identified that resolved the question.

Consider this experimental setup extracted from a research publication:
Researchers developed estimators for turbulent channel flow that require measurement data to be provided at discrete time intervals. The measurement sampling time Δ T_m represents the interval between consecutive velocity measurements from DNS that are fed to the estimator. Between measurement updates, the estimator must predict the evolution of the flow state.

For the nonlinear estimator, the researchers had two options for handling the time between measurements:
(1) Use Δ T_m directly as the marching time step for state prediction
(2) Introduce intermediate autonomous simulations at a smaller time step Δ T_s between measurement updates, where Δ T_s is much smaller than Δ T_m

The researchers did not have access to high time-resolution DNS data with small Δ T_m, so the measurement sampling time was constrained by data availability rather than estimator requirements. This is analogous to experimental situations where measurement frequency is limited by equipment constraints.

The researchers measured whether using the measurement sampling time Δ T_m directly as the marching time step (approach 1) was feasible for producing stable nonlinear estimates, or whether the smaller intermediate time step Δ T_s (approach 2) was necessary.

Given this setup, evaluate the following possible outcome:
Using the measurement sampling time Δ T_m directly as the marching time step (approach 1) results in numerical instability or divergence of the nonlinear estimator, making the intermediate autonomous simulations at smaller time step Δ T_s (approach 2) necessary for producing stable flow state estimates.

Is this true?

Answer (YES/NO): YES